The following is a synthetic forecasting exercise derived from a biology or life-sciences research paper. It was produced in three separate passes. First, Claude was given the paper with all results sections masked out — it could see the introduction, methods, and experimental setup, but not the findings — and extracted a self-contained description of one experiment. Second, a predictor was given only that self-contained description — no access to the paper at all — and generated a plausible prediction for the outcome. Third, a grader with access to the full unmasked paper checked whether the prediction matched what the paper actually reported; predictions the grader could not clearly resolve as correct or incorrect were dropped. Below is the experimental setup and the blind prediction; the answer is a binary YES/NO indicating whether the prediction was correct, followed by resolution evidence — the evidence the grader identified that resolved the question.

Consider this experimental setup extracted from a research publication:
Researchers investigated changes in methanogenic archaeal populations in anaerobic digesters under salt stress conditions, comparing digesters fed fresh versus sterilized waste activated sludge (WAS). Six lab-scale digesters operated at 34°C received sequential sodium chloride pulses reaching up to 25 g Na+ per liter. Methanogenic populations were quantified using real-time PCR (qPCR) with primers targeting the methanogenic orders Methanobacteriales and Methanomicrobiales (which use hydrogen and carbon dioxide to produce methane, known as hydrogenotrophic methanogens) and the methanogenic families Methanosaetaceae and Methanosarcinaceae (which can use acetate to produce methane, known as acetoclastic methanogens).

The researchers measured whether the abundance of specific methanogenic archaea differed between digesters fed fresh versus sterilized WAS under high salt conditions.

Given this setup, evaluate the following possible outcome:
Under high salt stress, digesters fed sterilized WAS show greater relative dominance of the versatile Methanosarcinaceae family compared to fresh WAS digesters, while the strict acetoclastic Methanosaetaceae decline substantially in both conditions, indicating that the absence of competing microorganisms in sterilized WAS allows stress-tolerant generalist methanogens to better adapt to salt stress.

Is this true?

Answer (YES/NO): NO